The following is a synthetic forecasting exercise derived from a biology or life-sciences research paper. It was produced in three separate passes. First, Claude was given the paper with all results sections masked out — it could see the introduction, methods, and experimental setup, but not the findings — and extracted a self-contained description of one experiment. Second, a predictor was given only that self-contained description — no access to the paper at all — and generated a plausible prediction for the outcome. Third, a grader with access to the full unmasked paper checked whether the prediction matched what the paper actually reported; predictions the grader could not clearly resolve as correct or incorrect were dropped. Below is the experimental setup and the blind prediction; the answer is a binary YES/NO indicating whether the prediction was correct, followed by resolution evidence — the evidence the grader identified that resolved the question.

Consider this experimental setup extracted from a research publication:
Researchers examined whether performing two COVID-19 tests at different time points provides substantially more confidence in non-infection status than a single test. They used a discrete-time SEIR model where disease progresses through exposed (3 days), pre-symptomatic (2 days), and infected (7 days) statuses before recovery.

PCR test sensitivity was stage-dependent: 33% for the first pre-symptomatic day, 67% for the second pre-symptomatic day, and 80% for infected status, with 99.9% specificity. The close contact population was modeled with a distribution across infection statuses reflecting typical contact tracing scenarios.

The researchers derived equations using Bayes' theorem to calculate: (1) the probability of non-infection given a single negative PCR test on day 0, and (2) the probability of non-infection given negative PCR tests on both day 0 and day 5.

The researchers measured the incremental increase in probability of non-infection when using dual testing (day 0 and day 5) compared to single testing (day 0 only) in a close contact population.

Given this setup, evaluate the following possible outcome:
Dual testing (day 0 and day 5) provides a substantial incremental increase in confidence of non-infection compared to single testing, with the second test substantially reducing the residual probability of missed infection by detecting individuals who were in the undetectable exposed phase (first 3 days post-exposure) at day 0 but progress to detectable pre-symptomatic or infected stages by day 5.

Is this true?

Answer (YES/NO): YES